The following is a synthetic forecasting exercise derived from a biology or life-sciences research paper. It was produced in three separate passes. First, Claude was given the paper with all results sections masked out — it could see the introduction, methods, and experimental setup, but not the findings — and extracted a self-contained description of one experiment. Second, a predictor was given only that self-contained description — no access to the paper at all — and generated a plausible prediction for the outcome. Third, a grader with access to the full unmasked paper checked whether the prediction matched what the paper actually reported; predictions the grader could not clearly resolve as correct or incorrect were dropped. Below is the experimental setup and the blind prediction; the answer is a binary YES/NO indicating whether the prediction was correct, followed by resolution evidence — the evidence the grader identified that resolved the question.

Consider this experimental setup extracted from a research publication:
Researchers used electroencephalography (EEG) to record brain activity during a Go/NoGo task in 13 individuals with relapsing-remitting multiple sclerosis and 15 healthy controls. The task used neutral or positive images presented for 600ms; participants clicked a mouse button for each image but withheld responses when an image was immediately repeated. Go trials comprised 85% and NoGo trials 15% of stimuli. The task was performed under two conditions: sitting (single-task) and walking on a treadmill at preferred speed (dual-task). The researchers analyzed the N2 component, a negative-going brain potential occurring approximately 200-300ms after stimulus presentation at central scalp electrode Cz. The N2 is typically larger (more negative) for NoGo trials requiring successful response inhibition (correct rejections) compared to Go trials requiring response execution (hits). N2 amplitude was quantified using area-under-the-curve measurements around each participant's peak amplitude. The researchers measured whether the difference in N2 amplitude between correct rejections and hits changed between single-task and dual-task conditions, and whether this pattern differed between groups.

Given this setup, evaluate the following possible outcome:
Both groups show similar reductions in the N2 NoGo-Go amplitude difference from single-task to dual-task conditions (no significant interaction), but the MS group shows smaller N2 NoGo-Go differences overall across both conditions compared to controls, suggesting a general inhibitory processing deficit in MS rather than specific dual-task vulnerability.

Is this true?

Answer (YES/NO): NO